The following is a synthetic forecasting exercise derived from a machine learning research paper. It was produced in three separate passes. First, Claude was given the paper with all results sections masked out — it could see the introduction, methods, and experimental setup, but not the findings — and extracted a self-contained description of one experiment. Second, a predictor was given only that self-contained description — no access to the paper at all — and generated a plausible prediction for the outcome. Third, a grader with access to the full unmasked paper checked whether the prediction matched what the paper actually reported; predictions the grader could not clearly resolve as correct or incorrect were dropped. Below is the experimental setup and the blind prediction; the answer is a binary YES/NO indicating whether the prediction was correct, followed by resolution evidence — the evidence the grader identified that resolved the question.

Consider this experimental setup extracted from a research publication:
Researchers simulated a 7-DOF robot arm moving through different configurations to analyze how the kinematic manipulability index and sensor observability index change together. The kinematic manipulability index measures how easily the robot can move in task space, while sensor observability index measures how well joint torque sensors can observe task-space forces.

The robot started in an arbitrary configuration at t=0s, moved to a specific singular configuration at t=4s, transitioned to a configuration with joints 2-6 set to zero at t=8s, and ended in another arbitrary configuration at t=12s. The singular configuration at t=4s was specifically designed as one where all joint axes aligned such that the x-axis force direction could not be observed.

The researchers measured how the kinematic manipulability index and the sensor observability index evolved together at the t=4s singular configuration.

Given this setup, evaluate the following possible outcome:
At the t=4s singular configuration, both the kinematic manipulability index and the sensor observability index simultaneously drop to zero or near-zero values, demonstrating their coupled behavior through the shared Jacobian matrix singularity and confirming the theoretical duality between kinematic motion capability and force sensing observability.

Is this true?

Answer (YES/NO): NO